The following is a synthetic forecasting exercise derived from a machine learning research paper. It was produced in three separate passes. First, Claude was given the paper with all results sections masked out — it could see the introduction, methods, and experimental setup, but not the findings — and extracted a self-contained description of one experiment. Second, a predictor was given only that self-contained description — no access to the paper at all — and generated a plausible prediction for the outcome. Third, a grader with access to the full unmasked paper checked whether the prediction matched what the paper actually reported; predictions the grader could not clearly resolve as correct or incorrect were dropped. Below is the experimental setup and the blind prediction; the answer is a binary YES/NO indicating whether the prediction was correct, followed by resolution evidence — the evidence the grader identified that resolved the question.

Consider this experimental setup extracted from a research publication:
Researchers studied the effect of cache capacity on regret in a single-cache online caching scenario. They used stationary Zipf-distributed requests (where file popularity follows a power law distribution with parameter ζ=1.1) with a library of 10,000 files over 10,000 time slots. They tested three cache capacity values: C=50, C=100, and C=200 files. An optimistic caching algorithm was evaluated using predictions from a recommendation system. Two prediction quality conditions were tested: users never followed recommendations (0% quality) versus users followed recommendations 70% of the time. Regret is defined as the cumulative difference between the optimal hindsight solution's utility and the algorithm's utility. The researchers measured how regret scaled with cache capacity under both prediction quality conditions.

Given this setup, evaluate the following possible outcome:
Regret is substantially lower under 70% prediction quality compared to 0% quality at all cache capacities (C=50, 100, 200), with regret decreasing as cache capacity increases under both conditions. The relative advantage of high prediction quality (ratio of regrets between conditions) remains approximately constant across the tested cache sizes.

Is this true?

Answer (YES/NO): NO